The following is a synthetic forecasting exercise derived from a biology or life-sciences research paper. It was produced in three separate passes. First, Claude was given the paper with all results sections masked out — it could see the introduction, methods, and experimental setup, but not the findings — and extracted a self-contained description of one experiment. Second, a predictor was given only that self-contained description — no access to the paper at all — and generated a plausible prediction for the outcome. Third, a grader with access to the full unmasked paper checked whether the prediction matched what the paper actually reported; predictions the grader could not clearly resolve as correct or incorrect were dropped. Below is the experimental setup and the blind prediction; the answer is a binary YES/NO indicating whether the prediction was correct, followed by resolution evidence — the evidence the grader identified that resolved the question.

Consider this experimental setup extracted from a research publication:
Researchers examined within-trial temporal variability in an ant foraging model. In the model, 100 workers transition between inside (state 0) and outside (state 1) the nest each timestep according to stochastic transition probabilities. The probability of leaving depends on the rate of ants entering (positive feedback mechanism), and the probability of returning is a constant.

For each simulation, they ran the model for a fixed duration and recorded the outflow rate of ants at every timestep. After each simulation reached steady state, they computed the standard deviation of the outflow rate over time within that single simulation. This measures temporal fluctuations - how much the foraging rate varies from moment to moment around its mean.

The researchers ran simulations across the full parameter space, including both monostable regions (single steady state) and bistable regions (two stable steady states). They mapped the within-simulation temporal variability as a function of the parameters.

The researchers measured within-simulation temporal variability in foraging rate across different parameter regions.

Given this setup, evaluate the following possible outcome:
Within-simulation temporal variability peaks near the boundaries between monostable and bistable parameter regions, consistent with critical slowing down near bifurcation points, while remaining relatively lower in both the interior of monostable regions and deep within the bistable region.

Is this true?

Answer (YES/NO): YES